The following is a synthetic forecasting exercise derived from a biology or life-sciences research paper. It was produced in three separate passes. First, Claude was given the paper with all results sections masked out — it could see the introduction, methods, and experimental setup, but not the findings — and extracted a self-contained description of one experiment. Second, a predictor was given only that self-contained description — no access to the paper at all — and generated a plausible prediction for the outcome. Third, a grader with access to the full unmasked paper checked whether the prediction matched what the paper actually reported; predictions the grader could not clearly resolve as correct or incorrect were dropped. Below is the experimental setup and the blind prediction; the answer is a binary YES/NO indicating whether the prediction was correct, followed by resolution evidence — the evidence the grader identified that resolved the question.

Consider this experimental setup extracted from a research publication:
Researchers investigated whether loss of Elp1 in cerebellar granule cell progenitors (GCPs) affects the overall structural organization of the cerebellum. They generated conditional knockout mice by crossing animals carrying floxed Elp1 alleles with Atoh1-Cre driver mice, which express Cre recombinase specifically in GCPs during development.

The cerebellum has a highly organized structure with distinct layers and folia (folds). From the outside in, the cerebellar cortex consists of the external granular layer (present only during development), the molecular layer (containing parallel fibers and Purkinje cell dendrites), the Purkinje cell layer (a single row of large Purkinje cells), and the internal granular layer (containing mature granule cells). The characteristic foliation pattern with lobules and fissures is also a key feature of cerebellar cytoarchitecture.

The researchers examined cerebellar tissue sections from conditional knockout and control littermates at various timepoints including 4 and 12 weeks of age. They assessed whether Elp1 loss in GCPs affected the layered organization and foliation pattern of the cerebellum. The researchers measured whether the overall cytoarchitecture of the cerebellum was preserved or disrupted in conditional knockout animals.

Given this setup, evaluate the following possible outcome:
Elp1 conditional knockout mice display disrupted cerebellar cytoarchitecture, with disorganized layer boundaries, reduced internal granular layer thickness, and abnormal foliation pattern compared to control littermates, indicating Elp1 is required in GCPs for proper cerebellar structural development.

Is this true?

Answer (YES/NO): NO